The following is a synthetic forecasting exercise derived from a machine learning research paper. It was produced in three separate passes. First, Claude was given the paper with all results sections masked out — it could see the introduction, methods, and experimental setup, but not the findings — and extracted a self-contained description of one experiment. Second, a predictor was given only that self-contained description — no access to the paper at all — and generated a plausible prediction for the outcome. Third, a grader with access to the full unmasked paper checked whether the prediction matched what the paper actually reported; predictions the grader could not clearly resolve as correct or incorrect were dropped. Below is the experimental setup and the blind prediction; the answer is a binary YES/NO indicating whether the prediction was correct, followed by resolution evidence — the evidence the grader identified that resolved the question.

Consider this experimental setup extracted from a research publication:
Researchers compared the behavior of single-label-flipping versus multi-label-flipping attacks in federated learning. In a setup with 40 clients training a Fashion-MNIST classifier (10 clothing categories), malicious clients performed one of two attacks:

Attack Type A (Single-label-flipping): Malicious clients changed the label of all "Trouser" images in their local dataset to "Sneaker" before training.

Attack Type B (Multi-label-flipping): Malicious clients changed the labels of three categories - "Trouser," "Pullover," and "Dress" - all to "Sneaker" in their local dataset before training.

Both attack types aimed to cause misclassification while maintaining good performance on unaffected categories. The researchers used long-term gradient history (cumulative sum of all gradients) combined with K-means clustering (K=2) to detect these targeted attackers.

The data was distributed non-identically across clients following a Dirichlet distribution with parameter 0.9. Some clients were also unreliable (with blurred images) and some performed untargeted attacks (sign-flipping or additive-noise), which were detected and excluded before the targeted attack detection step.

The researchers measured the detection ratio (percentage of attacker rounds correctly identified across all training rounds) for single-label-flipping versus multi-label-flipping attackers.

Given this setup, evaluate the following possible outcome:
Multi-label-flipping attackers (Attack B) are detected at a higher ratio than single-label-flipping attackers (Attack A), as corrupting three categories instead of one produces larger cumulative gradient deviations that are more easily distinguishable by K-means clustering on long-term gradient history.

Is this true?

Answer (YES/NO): NO